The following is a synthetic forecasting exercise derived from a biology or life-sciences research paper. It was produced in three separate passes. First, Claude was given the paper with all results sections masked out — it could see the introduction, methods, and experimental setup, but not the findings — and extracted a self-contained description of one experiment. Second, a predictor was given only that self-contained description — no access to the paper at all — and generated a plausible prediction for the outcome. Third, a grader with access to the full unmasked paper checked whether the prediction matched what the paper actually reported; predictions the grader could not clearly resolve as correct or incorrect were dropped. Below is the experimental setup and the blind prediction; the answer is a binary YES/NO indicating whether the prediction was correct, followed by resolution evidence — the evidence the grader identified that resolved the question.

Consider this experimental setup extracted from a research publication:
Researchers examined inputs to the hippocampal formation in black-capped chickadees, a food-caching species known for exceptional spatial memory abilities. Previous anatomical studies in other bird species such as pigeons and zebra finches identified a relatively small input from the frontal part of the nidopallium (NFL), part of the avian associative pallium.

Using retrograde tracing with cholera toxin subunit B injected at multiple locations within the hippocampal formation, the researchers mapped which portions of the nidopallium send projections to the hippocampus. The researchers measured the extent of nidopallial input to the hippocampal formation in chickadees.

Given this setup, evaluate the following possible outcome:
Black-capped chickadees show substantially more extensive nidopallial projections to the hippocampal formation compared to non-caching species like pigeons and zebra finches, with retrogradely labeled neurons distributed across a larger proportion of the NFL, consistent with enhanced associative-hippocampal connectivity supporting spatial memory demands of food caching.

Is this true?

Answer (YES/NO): NO